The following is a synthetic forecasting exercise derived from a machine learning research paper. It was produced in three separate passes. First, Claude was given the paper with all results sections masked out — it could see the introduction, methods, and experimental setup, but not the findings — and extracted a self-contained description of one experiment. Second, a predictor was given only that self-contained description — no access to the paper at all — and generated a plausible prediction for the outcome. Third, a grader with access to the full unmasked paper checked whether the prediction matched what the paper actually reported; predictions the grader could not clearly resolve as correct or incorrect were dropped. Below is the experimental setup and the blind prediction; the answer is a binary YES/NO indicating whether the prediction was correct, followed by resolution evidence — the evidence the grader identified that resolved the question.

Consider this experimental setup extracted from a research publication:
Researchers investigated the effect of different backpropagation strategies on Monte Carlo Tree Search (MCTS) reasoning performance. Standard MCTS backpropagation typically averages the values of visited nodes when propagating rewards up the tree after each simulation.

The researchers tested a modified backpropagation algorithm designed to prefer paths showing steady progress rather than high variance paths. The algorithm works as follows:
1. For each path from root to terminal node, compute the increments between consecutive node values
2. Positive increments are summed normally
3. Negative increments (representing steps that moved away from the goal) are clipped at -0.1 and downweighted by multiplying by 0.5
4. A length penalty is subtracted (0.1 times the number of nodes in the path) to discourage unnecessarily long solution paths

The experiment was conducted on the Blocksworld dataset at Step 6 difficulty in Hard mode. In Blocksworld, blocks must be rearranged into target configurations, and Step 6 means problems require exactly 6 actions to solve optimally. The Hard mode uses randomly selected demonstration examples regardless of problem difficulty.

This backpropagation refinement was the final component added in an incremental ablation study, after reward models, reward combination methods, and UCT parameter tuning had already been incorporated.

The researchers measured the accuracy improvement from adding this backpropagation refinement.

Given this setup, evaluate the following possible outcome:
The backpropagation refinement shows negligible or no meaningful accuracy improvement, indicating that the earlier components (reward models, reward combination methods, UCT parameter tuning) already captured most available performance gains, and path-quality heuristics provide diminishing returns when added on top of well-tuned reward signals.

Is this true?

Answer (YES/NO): NO